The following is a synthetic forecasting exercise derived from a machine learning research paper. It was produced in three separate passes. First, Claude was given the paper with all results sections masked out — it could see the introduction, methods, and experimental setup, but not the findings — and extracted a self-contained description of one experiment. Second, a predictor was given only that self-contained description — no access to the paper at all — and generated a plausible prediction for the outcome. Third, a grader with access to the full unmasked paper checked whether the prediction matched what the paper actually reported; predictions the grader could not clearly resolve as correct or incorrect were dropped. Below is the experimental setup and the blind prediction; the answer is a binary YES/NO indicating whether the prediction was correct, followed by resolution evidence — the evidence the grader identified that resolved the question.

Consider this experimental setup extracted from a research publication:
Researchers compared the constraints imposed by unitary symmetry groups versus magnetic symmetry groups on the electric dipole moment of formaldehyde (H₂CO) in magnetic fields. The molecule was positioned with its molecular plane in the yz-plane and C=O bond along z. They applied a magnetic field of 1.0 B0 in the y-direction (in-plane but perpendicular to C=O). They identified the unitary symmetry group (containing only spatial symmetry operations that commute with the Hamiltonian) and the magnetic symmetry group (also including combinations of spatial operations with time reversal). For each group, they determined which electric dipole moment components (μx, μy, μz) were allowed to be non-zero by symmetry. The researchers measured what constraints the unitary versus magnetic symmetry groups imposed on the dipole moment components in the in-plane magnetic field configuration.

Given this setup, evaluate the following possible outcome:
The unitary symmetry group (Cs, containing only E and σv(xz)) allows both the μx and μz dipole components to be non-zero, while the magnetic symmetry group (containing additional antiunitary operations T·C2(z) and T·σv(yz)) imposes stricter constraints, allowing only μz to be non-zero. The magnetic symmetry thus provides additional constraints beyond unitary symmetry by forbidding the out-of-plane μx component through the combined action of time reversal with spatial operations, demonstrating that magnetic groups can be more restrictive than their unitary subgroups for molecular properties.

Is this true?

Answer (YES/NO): YES